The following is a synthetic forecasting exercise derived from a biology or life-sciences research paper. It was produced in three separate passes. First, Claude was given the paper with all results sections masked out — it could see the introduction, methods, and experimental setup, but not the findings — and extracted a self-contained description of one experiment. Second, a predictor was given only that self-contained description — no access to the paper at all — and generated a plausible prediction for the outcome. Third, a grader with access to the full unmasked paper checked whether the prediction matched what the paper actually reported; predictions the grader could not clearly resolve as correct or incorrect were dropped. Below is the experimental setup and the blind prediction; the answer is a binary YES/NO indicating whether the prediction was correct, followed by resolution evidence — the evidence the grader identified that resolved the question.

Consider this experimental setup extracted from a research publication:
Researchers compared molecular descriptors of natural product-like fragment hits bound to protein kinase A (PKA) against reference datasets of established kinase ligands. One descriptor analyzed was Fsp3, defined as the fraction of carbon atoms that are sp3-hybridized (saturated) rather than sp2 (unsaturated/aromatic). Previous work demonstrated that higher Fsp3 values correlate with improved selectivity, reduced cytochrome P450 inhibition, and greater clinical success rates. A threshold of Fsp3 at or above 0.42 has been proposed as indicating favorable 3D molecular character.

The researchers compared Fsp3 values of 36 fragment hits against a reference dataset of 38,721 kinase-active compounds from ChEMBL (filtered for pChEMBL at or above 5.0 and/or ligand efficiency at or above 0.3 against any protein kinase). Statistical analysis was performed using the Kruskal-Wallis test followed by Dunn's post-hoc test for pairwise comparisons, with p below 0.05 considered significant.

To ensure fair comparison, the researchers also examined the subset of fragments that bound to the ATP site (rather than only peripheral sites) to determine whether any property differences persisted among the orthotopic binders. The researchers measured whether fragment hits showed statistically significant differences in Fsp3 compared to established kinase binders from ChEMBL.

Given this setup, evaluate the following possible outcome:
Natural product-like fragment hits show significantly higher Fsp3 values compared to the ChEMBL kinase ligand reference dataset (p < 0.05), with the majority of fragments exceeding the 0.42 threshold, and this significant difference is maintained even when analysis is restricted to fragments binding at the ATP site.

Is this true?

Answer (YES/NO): YES